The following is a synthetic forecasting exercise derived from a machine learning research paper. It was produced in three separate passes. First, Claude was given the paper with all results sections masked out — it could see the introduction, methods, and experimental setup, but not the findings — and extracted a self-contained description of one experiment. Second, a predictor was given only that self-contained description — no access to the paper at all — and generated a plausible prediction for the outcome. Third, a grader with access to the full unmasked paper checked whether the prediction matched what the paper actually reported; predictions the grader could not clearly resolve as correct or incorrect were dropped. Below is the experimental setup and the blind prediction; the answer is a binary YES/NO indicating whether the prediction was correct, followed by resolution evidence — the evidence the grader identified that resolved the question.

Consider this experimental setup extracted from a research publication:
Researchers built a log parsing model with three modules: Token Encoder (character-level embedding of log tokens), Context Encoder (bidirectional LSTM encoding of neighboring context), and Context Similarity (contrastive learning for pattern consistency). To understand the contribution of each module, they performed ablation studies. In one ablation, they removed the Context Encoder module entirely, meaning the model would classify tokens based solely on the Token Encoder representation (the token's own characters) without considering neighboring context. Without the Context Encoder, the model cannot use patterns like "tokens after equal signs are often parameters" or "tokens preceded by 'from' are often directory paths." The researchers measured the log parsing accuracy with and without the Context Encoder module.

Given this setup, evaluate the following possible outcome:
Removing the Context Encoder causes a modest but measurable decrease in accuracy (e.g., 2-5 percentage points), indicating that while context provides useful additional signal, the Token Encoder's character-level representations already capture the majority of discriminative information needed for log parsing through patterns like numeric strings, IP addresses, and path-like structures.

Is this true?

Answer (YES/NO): NO